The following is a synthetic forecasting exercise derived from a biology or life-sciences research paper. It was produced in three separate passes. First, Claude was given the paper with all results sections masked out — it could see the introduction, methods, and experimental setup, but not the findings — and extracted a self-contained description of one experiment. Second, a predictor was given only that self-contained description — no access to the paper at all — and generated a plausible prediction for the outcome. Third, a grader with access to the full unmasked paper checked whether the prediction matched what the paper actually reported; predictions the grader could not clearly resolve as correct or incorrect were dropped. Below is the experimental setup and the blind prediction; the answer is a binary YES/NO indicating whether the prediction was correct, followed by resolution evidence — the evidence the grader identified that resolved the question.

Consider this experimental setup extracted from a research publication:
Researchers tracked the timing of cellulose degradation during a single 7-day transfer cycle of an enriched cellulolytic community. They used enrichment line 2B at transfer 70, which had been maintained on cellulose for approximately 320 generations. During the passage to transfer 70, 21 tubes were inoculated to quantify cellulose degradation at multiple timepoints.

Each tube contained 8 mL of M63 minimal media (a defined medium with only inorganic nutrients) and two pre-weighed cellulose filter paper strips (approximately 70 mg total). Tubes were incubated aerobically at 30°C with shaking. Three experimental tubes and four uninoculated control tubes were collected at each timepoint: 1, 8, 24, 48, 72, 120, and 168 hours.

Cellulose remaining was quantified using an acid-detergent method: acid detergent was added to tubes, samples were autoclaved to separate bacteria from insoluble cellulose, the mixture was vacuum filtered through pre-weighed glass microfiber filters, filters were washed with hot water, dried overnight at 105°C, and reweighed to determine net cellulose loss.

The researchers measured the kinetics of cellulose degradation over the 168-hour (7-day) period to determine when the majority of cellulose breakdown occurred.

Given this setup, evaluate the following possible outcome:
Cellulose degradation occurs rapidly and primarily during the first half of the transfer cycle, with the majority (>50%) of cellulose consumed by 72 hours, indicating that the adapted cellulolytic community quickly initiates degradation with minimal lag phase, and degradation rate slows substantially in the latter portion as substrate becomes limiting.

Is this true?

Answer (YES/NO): NO